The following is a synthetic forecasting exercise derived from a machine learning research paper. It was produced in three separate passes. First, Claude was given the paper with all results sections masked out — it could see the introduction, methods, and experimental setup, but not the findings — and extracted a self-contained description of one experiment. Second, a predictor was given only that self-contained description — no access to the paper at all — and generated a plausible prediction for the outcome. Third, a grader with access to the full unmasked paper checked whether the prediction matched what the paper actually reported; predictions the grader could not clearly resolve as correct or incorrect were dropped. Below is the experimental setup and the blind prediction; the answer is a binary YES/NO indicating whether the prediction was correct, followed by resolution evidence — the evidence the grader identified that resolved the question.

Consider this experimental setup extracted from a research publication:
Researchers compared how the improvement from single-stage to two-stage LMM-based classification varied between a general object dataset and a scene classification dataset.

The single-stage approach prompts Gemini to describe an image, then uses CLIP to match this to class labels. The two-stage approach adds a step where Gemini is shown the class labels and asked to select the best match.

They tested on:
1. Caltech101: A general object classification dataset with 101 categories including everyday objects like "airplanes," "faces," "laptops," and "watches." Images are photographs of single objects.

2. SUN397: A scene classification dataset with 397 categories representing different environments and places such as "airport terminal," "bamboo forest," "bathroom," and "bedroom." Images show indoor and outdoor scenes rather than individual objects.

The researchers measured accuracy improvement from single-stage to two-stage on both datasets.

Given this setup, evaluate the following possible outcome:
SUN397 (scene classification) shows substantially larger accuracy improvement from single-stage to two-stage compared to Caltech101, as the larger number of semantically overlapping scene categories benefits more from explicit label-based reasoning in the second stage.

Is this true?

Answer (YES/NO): YES